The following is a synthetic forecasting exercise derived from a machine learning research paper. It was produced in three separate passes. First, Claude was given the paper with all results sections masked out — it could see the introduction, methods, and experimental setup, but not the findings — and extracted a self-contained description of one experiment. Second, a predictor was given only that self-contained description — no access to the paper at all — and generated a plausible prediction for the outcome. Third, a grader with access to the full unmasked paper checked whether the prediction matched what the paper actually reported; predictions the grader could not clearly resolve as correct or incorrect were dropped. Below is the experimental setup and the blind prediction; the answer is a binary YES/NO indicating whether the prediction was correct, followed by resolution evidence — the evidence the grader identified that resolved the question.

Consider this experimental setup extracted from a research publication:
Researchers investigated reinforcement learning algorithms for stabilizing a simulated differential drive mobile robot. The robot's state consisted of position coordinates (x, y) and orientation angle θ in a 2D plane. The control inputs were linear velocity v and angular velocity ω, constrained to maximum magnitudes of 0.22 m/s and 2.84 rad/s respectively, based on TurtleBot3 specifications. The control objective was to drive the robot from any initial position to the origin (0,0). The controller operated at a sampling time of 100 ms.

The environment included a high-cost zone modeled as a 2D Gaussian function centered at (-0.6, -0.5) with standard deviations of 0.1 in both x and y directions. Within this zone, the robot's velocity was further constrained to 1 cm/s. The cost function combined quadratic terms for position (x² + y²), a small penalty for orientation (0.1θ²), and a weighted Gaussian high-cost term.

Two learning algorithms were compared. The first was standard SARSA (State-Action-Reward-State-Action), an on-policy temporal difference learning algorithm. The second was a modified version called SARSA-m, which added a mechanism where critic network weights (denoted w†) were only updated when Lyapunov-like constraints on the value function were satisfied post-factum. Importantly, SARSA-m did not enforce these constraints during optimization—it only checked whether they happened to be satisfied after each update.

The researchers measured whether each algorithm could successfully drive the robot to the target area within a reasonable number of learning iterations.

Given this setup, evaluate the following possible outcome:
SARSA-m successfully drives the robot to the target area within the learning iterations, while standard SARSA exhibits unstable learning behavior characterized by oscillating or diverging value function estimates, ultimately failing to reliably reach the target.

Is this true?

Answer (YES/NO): NO